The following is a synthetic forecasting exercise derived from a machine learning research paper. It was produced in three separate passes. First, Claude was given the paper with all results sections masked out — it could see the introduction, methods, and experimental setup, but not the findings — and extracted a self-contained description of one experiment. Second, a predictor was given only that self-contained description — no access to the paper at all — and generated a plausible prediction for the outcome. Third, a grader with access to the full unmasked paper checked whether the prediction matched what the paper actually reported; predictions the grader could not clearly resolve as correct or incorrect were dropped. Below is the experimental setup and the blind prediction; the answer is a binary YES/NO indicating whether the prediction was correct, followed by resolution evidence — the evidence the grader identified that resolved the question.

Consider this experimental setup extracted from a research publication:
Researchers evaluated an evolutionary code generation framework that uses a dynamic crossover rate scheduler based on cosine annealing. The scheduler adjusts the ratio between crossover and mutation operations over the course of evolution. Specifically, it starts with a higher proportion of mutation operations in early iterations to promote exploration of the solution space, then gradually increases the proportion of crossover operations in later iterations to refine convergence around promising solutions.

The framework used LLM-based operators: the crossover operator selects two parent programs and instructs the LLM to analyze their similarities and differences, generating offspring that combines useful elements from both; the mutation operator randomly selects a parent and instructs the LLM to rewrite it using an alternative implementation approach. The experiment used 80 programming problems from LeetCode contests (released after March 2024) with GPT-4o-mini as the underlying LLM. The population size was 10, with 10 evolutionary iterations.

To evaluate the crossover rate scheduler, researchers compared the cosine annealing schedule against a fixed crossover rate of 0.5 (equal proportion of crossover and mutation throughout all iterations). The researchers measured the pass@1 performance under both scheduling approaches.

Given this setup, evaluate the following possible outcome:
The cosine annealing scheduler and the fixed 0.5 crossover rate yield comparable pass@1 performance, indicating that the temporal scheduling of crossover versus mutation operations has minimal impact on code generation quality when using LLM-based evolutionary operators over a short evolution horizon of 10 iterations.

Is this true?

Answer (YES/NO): NO